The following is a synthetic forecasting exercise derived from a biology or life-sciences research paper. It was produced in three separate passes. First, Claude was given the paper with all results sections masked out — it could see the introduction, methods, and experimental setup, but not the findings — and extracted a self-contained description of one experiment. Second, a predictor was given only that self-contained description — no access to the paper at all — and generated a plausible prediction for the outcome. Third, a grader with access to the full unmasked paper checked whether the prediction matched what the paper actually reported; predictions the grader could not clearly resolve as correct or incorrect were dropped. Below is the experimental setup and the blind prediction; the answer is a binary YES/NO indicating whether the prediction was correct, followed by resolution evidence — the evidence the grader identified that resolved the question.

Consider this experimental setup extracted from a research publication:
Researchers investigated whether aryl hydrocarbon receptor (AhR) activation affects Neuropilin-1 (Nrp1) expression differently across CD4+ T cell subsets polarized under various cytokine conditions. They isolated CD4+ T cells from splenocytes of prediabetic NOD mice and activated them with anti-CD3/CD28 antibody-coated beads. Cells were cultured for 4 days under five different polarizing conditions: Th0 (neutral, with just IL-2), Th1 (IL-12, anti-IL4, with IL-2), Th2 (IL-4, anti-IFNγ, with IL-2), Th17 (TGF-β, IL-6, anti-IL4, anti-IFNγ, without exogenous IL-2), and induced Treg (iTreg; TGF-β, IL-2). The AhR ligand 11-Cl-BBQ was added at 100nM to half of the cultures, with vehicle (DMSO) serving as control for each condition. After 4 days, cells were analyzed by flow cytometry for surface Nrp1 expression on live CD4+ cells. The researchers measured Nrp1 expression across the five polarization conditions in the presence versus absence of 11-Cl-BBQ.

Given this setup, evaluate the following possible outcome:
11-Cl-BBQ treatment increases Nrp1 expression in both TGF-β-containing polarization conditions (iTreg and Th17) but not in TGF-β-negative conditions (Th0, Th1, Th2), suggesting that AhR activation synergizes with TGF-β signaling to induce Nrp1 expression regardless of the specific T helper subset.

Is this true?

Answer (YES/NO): NO